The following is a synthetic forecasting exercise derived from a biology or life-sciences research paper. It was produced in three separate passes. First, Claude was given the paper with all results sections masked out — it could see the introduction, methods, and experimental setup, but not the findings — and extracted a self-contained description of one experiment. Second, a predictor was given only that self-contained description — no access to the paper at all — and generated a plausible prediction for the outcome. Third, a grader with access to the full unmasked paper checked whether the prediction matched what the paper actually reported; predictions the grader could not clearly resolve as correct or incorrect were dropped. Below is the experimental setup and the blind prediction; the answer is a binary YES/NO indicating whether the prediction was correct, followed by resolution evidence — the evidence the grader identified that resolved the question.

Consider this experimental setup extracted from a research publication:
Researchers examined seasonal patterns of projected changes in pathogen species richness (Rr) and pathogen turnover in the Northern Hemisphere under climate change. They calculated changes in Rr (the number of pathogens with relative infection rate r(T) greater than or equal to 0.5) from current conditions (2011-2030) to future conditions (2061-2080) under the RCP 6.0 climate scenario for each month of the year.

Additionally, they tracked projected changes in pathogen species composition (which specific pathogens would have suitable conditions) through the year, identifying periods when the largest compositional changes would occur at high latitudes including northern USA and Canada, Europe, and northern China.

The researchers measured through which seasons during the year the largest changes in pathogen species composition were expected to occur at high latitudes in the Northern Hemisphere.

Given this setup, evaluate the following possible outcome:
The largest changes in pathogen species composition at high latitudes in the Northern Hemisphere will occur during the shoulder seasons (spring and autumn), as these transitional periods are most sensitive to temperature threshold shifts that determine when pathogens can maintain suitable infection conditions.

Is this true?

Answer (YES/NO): YES